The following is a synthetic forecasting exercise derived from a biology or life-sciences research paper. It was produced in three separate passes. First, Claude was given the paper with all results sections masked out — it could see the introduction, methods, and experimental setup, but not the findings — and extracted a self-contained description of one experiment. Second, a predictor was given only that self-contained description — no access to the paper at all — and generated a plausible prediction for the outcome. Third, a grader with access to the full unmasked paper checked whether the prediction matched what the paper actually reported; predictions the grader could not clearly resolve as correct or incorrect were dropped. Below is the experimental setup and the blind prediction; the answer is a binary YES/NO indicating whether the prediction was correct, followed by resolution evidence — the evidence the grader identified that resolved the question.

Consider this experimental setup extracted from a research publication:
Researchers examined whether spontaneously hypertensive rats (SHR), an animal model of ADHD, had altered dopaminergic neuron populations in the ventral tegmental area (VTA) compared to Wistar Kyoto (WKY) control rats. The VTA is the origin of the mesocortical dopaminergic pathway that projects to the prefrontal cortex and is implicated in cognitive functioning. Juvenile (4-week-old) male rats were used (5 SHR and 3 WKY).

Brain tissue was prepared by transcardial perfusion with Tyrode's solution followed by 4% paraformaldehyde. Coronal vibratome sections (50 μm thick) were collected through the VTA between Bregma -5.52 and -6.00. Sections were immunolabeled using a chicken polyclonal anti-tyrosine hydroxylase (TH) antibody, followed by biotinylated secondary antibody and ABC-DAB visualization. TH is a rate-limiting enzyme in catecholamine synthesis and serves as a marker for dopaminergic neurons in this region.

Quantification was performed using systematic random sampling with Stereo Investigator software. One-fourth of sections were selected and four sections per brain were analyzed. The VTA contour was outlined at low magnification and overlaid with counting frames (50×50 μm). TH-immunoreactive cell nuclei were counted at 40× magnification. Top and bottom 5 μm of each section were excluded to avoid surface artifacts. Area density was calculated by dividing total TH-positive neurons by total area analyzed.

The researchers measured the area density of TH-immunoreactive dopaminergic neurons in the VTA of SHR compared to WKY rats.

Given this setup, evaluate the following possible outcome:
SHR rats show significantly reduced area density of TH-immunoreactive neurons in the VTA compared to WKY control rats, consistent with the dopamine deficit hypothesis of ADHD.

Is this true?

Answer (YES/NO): NO